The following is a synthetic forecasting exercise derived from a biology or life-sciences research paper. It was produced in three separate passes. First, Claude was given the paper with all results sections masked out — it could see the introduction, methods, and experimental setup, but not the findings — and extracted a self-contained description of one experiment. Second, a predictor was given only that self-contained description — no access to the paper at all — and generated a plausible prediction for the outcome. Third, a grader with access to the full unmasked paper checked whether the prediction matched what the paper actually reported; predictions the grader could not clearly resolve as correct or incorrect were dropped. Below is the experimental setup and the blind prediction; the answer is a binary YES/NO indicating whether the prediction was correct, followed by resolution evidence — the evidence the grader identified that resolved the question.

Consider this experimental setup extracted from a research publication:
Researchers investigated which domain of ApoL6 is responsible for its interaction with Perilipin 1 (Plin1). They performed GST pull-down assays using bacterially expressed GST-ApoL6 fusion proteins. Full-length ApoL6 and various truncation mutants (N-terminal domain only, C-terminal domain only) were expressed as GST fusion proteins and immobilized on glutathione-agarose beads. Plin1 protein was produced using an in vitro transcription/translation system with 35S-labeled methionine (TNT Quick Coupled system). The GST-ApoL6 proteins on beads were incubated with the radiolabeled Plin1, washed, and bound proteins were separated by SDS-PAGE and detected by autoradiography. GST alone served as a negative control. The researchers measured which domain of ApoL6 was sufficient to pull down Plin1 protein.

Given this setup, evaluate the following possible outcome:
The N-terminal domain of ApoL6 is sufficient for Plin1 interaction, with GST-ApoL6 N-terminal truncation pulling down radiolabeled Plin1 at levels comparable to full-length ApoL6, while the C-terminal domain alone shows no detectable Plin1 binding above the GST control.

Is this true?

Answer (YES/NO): NO